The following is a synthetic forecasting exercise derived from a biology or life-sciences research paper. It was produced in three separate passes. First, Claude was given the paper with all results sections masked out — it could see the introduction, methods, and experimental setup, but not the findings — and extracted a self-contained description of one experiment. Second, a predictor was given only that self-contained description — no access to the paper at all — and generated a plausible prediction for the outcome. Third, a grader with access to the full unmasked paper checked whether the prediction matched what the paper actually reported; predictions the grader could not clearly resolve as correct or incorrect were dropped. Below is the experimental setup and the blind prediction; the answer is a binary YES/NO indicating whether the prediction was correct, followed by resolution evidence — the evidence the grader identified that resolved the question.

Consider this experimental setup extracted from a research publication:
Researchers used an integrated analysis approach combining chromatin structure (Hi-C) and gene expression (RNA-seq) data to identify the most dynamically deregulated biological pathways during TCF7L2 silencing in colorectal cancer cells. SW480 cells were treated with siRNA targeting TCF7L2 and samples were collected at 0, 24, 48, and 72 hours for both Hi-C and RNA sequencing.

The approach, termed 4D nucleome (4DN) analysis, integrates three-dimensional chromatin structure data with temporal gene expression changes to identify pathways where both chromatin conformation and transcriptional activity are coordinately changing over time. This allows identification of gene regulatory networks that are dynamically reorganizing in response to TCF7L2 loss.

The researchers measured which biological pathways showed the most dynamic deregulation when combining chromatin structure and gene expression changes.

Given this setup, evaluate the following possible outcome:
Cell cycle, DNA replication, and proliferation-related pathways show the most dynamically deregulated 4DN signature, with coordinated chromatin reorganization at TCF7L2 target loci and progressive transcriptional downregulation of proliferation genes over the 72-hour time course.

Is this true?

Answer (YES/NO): NO